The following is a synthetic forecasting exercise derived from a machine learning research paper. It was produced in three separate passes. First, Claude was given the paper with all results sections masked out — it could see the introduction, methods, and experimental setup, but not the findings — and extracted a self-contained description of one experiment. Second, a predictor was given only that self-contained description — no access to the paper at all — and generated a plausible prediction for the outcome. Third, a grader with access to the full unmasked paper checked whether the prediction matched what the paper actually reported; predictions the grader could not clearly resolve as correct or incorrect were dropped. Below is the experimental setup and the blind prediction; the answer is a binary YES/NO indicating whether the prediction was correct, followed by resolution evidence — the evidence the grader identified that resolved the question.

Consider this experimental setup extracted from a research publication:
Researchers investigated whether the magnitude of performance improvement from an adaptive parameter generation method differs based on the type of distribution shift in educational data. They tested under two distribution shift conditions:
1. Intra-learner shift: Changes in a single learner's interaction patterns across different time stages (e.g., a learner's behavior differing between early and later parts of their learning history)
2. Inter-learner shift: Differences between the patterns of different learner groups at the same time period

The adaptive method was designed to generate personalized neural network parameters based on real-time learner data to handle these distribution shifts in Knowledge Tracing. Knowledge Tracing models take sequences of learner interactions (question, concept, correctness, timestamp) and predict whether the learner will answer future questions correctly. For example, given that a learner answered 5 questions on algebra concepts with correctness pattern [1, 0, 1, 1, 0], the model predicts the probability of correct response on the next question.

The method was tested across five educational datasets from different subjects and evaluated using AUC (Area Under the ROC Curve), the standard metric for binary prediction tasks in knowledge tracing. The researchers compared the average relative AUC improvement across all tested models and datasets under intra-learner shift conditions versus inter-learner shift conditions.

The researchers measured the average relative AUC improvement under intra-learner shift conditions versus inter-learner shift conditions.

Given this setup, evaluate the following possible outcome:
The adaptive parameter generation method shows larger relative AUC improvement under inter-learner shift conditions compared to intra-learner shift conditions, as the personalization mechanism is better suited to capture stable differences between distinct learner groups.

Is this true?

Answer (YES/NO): NO